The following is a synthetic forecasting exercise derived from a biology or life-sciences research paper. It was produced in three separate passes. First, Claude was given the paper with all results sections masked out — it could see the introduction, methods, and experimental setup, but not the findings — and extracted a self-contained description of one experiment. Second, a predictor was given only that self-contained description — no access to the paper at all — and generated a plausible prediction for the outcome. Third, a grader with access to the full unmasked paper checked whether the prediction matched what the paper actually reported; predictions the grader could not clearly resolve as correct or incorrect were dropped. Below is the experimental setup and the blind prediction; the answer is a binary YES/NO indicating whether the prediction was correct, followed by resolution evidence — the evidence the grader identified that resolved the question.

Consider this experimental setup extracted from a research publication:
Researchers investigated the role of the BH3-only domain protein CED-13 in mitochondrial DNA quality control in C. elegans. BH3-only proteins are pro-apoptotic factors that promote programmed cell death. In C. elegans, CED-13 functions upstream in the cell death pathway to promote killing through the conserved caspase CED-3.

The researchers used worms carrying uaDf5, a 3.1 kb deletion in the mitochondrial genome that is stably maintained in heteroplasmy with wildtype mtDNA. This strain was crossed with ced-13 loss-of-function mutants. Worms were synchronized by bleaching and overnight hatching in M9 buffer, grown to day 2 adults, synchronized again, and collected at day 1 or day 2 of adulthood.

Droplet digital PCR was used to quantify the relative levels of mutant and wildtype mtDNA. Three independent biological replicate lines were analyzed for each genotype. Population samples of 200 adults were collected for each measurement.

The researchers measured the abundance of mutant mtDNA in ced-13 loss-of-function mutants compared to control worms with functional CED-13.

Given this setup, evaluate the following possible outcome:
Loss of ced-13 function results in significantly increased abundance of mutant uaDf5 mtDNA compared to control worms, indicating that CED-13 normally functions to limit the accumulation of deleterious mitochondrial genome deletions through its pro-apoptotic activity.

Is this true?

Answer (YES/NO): YES